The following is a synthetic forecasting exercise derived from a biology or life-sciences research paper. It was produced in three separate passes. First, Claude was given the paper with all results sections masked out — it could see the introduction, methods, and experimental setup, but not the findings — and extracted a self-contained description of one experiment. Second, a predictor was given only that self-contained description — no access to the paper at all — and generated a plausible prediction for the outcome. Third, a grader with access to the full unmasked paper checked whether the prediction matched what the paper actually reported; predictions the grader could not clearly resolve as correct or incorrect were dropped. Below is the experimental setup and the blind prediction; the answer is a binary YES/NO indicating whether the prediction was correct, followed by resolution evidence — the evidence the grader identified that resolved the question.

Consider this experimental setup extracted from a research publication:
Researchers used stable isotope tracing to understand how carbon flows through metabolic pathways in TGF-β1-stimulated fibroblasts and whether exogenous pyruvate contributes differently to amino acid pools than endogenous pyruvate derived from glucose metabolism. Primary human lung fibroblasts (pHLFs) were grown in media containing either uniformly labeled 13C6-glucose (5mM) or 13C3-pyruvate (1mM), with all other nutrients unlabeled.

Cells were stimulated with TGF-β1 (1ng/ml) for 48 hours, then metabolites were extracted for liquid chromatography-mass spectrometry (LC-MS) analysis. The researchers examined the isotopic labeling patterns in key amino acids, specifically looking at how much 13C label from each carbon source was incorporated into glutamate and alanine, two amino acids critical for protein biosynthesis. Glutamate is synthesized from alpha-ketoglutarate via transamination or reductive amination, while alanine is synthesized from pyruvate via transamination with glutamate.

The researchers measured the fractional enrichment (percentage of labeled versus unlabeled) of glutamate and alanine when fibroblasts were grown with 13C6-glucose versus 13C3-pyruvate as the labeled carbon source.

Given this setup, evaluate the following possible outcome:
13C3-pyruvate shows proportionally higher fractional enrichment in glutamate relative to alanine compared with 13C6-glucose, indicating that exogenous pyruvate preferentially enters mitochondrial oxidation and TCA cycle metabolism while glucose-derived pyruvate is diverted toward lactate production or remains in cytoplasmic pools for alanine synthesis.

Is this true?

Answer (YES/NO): YES